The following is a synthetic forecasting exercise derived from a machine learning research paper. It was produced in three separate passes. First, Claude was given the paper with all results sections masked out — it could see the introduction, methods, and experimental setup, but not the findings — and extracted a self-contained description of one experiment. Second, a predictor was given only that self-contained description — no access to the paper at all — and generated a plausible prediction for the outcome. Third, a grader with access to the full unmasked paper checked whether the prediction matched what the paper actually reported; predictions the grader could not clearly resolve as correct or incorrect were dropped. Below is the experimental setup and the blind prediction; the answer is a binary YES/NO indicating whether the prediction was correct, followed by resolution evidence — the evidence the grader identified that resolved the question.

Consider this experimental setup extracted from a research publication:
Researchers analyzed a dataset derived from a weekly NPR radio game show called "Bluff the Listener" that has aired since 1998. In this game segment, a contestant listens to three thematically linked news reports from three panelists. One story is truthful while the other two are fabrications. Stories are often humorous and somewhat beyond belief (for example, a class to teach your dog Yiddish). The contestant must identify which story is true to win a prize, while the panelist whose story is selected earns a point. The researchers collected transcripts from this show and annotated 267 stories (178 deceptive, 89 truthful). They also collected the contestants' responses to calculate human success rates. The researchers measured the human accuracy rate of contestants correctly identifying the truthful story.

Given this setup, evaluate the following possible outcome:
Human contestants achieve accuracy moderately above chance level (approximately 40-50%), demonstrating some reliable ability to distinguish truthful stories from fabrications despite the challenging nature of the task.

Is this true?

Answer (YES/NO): NO